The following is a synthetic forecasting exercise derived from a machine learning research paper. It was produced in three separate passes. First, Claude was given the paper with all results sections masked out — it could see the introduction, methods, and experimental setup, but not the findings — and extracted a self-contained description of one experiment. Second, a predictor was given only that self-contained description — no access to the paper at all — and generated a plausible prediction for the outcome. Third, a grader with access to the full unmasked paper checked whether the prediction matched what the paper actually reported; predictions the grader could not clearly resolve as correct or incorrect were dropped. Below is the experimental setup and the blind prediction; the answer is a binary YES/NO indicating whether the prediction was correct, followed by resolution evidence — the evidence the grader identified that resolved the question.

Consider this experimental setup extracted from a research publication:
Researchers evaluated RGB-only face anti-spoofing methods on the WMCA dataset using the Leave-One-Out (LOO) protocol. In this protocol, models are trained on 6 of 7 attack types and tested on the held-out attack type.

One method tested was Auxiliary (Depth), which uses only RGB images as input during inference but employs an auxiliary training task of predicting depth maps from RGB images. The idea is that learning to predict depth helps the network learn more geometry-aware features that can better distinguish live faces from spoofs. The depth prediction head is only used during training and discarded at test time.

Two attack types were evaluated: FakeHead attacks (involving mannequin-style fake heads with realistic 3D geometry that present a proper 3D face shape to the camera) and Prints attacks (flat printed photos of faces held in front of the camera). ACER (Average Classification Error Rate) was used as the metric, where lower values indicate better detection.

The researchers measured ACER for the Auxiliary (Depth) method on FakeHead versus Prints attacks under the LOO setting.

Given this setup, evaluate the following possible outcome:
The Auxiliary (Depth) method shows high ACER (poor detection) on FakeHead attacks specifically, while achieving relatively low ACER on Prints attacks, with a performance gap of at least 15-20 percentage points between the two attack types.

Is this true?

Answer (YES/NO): NO